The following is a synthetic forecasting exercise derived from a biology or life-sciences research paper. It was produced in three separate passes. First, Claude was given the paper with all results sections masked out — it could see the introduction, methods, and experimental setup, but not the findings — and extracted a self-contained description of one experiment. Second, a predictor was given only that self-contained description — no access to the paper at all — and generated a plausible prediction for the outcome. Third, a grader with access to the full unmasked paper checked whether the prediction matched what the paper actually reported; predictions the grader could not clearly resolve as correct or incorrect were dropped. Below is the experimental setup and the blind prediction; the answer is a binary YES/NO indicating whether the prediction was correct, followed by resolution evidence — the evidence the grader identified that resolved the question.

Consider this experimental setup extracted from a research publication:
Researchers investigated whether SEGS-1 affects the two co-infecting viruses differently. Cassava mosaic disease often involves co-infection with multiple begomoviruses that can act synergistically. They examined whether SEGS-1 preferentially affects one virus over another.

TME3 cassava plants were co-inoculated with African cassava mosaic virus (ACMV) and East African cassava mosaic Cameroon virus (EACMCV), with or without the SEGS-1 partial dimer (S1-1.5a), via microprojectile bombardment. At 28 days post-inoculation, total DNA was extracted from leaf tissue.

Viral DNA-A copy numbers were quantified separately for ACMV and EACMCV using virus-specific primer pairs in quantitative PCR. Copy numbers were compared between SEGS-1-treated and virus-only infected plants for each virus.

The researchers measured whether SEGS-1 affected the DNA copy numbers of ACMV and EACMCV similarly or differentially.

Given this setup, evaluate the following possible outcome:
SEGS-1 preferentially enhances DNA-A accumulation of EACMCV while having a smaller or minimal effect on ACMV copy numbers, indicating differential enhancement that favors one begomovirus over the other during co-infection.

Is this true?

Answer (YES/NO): NO